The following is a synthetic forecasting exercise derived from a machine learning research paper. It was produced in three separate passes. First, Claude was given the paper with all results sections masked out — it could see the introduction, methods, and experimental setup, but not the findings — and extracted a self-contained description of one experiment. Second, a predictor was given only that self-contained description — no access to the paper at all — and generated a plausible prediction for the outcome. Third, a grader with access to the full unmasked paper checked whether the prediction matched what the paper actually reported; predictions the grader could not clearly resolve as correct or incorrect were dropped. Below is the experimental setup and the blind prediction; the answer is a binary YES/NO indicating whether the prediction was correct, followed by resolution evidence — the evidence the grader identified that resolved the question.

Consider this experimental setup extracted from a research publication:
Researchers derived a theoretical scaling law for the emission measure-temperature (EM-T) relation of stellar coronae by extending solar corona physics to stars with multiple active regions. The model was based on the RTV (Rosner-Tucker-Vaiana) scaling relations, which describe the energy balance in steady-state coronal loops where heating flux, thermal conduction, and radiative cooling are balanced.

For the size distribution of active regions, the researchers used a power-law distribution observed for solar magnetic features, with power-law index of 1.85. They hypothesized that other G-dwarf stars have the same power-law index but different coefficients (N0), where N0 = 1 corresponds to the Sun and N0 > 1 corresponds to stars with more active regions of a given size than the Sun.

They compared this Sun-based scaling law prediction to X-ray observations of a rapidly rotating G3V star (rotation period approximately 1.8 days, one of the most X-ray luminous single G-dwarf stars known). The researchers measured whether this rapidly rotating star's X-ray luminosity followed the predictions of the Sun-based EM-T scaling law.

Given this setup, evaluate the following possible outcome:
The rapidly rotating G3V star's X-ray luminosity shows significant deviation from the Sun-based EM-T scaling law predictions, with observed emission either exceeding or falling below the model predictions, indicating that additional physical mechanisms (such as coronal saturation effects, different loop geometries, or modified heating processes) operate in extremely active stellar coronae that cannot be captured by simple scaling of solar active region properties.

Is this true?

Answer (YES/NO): NO